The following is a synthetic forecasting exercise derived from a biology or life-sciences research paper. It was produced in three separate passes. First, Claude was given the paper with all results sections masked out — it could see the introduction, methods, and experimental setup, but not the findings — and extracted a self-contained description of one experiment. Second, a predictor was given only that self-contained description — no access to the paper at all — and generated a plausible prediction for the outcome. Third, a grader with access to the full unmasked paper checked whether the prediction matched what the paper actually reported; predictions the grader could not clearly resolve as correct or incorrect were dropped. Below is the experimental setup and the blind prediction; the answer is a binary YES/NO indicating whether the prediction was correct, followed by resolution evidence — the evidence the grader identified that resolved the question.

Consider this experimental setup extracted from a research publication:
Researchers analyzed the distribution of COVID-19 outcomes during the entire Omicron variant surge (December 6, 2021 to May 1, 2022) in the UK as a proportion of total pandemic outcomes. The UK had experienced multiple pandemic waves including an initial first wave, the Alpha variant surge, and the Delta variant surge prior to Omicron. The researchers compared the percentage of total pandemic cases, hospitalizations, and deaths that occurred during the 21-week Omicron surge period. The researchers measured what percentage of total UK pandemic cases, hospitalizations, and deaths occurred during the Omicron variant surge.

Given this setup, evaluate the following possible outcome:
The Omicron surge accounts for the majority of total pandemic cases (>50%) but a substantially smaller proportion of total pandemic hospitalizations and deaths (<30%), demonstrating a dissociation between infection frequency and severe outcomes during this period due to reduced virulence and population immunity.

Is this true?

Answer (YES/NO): YES